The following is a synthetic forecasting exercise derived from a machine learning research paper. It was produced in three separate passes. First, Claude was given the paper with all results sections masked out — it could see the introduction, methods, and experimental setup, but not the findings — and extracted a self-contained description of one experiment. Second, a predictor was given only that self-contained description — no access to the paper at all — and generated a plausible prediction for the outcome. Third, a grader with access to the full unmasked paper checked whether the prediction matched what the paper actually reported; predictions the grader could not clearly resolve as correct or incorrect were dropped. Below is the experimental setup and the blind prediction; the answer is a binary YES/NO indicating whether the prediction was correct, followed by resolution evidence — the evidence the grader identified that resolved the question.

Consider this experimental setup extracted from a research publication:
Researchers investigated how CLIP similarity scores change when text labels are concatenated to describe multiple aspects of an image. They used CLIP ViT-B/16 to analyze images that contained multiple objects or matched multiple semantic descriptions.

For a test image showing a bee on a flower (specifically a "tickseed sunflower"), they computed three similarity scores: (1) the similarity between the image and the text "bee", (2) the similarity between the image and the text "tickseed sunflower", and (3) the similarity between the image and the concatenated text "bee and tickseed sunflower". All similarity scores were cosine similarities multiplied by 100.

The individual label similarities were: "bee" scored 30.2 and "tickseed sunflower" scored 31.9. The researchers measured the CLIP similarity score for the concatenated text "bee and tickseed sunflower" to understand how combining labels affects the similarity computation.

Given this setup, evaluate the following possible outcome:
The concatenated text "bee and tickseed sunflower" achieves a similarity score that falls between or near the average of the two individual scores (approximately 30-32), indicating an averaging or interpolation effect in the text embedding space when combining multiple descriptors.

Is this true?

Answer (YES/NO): NO